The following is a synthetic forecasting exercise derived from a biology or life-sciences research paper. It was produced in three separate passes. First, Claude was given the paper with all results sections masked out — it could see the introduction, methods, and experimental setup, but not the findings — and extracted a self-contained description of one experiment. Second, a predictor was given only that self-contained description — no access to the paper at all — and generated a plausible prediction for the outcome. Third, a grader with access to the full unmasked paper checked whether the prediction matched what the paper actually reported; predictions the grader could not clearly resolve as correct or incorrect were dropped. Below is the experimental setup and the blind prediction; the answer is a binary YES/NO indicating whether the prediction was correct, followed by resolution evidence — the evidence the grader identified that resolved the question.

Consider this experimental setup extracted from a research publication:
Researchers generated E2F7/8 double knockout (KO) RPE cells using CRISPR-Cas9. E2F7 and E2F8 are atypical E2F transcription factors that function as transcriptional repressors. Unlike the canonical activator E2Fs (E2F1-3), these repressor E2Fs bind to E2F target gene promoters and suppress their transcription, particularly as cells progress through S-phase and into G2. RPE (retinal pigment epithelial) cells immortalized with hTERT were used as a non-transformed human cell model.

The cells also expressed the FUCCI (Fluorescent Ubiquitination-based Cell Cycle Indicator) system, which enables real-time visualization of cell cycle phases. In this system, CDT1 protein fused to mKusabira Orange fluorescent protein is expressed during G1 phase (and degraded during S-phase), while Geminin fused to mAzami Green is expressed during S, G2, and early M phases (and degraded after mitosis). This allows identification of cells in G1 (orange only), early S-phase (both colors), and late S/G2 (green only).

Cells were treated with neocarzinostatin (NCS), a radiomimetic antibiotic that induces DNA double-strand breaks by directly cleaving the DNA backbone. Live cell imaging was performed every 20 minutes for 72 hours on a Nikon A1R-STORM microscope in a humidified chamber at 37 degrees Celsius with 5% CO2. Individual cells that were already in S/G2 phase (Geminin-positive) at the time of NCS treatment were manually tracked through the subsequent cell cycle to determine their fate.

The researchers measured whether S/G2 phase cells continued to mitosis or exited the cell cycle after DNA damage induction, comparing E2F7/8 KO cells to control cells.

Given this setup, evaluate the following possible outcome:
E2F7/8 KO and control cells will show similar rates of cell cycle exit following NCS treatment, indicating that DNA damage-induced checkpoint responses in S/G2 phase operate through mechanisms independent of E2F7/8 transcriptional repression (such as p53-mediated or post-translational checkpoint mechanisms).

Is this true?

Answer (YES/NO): NO